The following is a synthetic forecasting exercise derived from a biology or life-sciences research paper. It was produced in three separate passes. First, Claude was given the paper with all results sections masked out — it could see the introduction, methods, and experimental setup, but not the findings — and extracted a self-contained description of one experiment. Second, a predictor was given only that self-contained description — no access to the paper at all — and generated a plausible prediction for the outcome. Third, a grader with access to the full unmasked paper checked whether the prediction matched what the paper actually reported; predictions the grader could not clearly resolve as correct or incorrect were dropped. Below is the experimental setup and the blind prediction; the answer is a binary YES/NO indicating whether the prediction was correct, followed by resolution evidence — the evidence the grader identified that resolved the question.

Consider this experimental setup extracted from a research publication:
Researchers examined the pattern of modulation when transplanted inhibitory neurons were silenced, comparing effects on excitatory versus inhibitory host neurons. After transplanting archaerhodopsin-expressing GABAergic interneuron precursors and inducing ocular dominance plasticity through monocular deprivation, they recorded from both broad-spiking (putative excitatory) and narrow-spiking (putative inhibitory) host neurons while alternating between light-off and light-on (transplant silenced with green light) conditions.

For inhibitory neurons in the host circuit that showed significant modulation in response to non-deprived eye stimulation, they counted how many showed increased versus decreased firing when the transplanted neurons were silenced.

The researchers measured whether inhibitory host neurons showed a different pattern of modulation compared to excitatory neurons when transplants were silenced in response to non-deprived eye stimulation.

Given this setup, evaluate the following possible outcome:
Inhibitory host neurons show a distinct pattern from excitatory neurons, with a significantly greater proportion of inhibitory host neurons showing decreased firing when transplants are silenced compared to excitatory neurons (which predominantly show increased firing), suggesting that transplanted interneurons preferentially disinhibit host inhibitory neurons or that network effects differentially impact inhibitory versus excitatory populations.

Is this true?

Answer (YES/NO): YES